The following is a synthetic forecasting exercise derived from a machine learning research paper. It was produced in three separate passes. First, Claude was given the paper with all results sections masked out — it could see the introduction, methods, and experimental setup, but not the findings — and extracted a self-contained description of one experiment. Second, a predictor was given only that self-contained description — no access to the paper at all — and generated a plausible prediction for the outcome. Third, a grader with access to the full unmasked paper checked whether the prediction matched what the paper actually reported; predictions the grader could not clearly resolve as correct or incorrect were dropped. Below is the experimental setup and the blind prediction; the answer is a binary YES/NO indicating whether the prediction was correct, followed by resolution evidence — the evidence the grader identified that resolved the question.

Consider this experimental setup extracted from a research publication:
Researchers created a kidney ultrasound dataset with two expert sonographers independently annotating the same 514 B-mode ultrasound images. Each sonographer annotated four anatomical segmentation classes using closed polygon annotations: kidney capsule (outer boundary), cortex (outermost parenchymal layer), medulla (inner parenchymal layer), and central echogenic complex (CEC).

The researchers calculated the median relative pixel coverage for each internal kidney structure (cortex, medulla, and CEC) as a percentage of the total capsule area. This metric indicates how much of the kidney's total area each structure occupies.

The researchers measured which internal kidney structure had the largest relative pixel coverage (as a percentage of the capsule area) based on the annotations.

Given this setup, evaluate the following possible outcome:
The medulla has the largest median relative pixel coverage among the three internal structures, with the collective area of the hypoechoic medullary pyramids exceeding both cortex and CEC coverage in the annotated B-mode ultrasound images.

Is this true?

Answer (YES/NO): NO